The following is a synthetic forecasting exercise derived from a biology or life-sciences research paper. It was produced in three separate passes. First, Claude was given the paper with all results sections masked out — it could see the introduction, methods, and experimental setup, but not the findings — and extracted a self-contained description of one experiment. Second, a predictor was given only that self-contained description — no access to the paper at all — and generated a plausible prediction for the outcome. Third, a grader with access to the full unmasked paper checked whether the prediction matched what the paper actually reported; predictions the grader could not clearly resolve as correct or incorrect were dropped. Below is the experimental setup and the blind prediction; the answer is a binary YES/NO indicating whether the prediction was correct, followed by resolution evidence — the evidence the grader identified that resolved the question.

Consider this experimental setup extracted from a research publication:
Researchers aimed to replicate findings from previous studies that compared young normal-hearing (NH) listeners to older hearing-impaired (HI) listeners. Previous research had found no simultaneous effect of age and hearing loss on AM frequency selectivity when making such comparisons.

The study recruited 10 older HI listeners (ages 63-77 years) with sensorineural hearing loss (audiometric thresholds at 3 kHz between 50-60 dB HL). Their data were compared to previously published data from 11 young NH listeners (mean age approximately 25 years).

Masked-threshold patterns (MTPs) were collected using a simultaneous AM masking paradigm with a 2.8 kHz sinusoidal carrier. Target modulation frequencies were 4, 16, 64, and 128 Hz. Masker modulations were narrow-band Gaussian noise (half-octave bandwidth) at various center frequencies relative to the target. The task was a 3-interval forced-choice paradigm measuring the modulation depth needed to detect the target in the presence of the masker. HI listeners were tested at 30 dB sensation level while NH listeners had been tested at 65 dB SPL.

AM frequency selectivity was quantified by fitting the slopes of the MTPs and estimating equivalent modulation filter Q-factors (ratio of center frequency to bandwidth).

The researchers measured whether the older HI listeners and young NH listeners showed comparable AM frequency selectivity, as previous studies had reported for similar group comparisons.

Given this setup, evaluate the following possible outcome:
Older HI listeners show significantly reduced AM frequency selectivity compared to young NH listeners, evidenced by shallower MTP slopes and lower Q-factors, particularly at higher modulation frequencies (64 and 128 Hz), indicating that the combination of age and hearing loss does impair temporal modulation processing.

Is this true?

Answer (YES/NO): NO